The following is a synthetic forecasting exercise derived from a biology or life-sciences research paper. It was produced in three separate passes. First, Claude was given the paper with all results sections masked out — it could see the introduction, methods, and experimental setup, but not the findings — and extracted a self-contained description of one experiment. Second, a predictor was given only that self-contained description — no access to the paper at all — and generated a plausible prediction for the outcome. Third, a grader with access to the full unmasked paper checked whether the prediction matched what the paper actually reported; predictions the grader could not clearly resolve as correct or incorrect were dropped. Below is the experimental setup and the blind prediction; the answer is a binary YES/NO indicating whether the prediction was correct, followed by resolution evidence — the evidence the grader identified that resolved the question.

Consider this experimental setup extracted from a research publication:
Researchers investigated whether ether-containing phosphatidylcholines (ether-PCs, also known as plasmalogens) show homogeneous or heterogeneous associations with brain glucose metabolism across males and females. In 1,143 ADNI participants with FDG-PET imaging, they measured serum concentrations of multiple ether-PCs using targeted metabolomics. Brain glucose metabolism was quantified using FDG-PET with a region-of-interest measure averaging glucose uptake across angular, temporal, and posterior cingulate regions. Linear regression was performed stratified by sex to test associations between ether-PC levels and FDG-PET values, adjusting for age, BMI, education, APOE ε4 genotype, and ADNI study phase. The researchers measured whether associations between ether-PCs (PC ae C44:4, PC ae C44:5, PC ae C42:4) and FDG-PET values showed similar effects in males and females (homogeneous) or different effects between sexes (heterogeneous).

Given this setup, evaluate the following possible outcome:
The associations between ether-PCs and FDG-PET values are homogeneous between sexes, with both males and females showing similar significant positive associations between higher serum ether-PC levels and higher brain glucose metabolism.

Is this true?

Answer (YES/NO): NO